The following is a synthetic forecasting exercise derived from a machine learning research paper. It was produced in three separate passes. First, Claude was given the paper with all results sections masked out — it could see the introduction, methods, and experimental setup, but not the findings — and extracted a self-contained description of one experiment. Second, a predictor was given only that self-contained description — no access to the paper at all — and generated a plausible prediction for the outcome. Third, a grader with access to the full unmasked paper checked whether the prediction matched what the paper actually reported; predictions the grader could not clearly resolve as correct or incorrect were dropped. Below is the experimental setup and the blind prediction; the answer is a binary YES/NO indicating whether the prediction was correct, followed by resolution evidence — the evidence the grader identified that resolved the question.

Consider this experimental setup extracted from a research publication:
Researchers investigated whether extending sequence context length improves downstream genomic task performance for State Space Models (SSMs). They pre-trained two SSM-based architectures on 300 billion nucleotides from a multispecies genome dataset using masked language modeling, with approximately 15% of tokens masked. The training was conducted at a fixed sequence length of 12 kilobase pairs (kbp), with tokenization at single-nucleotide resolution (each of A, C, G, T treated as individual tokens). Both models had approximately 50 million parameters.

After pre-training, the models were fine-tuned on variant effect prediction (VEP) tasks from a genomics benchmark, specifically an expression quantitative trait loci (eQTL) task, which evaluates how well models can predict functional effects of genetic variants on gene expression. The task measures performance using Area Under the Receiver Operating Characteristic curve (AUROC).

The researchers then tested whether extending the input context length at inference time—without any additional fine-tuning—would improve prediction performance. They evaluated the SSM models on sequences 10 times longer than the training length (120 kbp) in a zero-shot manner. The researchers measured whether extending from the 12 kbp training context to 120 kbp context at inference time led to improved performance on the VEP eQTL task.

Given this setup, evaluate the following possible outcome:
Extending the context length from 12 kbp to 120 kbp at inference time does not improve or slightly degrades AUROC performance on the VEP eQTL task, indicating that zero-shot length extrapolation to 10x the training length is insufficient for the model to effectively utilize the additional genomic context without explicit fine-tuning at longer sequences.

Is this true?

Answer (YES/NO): YES